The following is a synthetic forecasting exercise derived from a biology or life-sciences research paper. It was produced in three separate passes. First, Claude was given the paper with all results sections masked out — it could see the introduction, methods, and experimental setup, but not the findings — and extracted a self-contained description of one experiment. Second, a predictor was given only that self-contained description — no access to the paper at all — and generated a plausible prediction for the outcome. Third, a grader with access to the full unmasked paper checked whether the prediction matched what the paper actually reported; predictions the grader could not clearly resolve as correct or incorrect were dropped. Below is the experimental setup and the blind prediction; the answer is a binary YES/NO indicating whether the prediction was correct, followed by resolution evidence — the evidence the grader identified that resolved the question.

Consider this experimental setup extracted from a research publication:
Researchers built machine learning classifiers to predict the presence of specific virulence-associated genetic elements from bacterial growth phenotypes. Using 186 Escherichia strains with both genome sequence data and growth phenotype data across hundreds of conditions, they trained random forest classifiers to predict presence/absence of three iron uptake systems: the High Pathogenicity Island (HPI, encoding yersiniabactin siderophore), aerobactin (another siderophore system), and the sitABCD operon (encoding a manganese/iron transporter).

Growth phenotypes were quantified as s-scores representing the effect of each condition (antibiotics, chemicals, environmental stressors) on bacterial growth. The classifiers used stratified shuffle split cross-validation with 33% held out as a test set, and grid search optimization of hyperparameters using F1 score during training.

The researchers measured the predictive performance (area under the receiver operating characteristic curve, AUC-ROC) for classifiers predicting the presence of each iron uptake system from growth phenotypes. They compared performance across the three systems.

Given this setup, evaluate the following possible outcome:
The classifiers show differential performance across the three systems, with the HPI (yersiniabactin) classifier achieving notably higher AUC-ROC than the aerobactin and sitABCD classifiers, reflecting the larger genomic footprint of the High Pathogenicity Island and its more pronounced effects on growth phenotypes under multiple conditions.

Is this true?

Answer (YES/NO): NO